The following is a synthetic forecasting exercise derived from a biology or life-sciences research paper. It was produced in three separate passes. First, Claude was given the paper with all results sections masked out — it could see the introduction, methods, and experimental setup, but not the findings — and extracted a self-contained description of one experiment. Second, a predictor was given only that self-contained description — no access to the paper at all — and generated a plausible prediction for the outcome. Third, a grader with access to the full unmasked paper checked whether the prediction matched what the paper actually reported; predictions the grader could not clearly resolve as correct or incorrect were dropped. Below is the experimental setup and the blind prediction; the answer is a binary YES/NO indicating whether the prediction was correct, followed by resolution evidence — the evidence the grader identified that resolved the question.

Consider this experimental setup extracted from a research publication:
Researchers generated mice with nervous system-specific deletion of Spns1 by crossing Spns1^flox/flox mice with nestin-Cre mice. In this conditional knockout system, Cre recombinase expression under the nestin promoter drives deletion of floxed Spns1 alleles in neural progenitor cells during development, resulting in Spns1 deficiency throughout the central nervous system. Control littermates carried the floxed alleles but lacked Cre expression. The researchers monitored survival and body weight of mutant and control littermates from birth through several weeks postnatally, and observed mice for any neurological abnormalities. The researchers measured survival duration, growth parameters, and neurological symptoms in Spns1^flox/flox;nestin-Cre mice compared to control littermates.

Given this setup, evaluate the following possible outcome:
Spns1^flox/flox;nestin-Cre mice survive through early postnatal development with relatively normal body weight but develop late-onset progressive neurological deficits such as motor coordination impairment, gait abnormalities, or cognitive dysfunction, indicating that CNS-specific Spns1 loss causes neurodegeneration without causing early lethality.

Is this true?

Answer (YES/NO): NO